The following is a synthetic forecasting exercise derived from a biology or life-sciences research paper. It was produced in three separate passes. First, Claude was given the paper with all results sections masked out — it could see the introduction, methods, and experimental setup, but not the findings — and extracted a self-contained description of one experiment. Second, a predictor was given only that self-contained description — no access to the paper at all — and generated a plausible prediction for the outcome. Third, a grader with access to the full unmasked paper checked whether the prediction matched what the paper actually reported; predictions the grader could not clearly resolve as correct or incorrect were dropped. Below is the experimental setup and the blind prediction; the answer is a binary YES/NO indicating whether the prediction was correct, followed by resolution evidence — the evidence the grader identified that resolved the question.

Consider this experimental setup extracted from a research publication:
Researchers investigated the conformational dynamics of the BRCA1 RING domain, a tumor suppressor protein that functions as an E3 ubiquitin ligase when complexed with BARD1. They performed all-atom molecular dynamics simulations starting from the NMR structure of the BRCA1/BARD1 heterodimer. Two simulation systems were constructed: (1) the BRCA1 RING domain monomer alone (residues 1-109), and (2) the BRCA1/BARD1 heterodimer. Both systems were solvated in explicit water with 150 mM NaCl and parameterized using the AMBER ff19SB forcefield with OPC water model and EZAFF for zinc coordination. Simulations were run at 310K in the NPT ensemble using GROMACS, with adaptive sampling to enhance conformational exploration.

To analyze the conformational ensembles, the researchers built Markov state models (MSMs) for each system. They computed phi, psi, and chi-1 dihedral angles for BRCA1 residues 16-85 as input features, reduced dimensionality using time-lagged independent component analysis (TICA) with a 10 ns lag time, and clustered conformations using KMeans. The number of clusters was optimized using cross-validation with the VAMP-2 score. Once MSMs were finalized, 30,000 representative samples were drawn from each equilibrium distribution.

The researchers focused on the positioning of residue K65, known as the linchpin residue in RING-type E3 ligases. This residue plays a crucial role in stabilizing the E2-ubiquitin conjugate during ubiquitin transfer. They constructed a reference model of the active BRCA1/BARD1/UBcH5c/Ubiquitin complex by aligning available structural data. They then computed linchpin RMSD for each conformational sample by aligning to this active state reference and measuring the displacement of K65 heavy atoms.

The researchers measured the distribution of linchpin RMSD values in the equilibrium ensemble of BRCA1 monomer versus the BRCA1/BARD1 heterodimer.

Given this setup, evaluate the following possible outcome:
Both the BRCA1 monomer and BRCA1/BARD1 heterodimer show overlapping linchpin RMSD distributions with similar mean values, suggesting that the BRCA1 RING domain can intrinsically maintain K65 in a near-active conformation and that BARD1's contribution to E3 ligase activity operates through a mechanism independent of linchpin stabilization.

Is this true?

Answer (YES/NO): NO